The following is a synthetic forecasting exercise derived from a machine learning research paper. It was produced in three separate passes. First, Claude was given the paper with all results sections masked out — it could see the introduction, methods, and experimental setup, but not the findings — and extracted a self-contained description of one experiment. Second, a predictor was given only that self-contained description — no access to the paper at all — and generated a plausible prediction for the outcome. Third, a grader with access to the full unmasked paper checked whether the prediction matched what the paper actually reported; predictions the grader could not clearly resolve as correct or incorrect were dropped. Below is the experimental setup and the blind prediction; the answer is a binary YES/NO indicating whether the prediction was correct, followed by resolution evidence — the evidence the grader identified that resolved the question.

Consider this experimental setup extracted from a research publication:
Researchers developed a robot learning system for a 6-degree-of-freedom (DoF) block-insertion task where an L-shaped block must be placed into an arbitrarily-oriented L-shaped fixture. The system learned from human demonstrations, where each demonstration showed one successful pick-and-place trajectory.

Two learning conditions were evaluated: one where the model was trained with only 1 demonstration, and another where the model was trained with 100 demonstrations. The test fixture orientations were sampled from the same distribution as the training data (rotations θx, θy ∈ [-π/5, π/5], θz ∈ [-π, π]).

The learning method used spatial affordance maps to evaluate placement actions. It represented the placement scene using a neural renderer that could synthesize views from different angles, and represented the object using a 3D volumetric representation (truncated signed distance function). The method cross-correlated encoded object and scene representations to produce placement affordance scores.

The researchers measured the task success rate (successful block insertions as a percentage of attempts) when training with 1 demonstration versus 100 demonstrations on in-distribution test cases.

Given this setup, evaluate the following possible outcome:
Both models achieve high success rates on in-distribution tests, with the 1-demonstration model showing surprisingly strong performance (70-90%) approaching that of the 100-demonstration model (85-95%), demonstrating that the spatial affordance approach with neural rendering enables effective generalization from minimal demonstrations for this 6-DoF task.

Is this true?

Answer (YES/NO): NO